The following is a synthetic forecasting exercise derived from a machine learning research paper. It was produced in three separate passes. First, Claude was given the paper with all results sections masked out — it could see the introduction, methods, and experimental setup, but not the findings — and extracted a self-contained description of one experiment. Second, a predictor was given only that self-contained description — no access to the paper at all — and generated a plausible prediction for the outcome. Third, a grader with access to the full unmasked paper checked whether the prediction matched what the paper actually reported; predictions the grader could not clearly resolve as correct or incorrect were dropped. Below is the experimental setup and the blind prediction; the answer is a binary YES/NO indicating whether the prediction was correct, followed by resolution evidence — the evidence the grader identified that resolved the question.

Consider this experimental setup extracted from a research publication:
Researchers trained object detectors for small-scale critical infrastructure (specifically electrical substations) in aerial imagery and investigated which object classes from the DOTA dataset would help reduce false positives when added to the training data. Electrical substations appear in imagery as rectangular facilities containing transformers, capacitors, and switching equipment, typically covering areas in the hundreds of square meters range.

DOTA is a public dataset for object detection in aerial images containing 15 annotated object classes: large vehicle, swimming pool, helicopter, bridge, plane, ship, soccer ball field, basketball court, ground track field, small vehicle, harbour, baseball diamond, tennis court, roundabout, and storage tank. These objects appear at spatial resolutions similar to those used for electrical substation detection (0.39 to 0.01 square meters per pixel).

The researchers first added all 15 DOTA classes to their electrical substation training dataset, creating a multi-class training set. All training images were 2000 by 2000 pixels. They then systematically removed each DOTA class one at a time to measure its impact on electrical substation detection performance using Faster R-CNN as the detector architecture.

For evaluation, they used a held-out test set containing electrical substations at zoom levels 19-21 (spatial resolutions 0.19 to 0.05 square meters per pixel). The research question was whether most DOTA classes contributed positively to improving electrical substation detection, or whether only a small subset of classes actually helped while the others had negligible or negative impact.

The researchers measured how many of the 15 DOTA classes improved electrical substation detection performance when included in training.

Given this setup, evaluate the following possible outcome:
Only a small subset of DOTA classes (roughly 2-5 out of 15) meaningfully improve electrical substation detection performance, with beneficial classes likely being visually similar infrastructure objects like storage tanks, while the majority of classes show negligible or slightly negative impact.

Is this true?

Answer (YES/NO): YES